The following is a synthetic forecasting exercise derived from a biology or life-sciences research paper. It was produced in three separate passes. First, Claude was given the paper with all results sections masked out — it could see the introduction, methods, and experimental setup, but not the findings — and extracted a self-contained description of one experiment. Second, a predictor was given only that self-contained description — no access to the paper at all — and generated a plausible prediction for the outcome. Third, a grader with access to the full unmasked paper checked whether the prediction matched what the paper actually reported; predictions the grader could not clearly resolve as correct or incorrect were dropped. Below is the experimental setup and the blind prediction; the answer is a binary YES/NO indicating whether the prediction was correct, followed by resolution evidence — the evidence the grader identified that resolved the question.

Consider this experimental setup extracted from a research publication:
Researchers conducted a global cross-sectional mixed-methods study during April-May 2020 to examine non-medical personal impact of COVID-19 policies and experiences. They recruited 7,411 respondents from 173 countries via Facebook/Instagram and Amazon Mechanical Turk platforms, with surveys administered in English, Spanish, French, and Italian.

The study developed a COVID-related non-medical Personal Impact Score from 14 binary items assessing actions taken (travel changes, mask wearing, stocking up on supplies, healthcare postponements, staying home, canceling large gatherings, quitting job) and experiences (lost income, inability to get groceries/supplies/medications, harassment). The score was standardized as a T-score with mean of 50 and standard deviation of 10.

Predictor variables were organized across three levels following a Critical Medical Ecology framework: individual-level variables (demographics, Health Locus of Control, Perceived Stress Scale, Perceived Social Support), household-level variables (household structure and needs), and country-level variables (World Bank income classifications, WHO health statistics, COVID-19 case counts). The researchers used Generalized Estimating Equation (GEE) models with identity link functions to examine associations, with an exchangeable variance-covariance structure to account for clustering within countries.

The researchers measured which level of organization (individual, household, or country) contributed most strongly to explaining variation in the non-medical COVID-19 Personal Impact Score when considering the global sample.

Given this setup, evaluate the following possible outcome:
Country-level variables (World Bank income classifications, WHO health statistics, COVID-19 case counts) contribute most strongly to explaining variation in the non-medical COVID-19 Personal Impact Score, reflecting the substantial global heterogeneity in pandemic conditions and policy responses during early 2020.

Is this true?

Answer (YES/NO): NO